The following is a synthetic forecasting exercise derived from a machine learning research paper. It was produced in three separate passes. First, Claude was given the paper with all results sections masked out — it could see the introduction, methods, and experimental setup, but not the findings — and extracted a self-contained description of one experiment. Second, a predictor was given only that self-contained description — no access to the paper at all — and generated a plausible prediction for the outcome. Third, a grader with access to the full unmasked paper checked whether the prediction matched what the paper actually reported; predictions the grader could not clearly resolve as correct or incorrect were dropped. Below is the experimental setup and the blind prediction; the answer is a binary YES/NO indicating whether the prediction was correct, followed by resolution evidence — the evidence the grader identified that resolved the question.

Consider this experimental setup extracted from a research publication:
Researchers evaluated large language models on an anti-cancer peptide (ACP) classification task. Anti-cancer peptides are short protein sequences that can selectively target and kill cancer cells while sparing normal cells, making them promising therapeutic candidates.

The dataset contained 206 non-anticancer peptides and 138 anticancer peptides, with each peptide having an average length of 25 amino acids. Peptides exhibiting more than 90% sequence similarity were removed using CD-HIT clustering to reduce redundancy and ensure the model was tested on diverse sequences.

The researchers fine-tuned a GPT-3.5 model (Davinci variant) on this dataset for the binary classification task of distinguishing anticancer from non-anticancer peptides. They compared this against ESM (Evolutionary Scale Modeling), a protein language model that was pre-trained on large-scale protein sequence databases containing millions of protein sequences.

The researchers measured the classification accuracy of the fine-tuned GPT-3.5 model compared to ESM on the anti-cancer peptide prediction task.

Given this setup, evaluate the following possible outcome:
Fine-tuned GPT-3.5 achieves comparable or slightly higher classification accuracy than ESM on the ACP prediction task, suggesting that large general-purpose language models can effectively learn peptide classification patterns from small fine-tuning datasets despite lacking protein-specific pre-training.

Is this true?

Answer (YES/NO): YES